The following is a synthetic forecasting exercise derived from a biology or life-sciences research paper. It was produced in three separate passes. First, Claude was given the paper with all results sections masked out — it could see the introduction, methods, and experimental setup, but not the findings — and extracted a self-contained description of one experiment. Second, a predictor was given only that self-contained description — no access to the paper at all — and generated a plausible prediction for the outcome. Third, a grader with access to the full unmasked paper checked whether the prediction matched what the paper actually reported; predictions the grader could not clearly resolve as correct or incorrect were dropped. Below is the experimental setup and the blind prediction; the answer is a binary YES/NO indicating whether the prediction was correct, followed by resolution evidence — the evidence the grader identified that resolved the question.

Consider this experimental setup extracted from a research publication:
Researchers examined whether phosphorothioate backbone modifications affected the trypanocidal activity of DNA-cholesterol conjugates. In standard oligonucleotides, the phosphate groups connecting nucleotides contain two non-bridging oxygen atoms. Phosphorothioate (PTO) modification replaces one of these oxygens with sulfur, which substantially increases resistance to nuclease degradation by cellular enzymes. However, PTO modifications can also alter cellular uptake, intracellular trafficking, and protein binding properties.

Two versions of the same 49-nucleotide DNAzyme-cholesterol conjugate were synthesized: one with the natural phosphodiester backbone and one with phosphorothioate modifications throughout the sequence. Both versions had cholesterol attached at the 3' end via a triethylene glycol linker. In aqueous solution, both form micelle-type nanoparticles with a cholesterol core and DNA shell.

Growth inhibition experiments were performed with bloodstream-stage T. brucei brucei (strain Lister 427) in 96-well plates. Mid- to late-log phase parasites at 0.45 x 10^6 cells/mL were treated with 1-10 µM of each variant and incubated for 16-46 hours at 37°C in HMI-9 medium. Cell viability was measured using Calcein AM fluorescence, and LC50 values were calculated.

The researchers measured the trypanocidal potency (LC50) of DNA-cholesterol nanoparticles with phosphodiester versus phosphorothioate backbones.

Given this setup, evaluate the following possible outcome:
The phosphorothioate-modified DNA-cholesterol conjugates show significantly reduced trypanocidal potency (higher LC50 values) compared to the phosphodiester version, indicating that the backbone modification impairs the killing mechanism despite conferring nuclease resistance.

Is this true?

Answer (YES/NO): NO